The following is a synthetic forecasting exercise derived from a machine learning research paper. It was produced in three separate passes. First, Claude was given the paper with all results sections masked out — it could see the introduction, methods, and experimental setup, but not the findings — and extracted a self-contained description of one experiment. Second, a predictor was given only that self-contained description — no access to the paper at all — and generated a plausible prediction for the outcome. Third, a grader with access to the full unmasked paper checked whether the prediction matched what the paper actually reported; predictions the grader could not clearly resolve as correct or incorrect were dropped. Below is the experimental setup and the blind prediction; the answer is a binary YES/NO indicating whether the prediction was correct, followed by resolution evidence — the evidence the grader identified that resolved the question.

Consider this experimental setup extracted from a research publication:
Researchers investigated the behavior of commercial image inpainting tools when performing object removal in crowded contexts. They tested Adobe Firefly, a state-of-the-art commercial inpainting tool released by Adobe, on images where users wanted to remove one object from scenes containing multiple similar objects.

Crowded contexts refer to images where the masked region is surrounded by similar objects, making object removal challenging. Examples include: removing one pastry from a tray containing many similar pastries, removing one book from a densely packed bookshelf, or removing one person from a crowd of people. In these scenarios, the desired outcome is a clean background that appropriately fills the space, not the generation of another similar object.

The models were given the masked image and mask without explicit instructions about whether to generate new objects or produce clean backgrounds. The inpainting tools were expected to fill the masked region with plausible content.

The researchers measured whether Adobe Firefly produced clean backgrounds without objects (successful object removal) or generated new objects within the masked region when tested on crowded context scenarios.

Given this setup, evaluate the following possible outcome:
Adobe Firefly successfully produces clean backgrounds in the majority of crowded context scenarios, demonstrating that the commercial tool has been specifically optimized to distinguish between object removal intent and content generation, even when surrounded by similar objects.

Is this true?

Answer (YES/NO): NO